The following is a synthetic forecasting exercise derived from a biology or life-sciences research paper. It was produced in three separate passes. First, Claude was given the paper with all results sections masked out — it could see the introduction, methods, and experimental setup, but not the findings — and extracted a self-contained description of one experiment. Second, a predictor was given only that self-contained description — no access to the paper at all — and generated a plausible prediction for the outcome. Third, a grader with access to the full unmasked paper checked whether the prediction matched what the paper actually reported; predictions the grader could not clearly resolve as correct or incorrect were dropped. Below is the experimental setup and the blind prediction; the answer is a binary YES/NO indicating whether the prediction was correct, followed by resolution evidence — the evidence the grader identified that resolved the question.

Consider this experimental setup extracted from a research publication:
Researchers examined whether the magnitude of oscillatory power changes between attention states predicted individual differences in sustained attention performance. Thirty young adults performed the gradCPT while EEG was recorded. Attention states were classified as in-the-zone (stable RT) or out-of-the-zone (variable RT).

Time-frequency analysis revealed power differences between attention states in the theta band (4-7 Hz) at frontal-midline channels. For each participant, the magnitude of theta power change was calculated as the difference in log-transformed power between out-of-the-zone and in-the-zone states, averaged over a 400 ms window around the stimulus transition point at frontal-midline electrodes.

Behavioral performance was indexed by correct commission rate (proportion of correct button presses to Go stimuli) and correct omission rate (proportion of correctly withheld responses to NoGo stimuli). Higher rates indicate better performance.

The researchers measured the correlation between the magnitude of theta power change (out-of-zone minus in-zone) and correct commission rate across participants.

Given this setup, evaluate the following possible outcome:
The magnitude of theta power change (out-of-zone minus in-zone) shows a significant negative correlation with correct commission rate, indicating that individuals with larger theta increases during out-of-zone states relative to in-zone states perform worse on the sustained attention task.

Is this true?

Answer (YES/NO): NO